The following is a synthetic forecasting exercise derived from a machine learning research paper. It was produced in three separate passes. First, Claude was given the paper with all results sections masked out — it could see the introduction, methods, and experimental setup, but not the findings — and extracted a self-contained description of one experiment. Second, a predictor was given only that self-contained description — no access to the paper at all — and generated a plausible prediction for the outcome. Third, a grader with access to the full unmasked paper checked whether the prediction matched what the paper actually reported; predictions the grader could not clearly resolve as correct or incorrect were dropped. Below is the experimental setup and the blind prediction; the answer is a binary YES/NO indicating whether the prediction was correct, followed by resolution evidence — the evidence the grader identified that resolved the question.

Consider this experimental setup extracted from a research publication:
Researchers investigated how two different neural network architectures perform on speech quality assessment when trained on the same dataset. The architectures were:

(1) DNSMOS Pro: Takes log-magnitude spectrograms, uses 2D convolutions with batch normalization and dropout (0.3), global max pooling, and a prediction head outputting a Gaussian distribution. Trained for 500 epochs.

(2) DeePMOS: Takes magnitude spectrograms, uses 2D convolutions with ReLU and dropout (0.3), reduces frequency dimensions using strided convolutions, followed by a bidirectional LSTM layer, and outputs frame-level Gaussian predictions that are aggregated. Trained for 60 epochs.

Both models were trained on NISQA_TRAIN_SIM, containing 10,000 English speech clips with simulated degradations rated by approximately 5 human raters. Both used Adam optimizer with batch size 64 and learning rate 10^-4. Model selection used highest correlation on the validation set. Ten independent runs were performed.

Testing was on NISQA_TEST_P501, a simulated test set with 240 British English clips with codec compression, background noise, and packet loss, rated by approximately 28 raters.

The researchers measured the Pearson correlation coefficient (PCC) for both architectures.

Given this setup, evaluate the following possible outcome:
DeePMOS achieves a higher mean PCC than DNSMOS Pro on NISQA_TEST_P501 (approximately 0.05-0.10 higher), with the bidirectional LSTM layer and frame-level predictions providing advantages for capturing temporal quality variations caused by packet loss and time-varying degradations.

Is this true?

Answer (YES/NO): NO